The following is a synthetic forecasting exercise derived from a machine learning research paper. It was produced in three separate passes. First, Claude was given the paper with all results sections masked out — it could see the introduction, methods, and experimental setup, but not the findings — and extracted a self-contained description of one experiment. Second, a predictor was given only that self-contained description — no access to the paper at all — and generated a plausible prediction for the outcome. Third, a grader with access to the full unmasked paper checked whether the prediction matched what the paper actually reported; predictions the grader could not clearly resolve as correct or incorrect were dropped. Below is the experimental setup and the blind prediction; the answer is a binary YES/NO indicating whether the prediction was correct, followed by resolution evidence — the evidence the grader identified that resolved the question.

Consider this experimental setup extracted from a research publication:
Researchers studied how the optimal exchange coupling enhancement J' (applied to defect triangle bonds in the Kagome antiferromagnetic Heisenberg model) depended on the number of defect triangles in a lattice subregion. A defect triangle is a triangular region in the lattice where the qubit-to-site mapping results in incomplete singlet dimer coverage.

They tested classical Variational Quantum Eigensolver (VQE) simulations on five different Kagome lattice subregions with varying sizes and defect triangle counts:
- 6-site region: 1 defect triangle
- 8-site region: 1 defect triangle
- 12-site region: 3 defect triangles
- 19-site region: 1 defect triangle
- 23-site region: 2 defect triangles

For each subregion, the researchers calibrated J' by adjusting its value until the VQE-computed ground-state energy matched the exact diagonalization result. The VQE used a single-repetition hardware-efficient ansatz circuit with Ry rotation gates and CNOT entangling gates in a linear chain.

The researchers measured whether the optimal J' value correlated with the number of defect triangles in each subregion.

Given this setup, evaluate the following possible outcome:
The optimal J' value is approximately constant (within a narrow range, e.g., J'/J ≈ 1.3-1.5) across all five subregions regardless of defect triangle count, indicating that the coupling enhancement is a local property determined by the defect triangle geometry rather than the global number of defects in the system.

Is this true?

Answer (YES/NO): NO